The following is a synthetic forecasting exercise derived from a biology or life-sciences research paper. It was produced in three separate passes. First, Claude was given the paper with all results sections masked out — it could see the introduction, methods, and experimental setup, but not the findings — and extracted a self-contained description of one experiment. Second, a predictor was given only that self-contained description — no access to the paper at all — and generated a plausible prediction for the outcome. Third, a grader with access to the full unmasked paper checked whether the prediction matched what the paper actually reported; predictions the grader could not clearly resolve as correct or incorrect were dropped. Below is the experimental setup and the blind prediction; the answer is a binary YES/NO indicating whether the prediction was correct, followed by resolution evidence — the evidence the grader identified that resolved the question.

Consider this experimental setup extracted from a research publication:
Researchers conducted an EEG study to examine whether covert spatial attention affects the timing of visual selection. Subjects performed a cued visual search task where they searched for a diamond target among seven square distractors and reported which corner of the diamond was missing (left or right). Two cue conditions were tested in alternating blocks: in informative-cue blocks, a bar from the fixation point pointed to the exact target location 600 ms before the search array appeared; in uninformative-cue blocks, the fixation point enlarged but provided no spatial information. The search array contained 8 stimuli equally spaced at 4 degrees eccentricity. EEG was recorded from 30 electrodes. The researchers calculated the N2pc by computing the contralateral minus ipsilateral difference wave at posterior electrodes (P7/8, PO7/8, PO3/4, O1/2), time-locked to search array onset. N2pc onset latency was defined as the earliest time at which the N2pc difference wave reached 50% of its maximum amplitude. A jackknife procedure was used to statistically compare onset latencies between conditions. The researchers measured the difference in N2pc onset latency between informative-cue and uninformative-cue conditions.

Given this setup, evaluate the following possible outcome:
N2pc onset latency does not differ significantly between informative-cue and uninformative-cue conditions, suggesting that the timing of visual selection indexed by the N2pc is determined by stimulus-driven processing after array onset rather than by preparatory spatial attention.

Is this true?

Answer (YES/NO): NO